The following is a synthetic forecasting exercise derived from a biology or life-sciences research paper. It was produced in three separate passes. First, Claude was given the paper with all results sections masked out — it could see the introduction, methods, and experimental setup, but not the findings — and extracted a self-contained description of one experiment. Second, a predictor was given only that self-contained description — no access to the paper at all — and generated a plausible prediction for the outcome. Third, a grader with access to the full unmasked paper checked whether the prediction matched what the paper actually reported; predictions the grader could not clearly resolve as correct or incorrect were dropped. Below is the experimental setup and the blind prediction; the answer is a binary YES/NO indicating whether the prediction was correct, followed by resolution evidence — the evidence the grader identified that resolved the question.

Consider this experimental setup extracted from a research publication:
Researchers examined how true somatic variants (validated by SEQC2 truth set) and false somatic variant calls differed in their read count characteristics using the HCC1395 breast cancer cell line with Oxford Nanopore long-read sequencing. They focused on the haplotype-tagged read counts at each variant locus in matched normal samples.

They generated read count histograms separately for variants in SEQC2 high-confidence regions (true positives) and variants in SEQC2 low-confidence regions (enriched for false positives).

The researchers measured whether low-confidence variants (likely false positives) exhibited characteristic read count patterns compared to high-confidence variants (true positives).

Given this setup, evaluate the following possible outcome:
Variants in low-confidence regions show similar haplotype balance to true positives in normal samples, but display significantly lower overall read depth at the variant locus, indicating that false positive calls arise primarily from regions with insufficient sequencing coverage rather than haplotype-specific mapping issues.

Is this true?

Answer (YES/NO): NO